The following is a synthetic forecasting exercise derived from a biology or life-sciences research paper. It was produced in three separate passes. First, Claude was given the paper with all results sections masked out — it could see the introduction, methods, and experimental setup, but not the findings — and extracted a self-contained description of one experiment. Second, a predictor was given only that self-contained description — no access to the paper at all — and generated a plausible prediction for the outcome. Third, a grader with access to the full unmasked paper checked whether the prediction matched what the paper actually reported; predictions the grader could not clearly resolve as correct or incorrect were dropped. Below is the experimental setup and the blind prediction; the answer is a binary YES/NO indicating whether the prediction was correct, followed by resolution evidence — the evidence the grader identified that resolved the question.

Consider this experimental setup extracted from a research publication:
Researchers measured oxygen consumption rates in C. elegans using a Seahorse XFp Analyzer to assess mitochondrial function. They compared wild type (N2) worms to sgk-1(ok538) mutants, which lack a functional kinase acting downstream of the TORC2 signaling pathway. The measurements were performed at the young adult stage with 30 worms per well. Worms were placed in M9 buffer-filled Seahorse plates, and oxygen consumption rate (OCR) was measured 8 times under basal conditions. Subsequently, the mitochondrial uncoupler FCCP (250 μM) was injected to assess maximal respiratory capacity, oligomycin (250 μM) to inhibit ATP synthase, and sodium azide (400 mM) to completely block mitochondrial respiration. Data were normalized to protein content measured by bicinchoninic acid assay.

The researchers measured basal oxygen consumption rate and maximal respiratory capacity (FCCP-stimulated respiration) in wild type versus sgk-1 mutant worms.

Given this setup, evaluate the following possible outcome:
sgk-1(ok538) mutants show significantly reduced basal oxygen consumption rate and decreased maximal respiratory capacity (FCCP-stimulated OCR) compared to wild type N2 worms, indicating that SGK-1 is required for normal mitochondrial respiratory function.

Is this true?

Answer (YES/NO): NO